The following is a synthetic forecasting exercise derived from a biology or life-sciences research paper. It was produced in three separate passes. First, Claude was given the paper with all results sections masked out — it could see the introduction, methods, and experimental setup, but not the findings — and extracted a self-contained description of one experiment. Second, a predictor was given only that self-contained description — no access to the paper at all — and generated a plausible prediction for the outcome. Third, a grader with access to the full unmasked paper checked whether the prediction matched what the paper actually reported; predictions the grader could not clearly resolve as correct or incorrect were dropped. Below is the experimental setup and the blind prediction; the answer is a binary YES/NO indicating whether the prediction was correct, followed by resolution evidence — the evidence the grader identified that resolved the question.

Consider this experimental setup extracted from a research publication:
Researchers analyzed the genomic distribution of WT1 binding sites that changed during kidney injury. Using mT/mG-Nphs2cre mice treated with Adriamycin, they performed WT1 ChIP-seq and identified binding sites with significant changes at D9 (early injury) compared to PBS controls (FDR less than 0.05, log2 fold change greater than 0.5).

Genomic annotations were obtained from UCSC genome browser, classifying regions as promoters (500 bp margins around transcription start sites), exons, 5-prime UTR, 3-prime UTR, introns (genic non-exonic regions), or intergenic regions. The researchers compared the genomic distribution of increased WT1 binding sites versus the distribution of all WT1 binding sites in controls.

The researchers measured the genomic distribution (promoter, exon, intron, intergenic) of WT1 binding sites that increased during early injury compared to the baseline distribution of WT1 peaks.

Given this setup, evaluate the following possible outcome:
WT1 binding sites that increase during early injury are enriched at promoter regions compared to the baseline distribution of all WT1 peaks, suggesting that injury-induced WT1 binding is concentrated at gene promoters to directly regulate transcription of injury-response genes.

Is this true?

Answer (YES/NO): NO